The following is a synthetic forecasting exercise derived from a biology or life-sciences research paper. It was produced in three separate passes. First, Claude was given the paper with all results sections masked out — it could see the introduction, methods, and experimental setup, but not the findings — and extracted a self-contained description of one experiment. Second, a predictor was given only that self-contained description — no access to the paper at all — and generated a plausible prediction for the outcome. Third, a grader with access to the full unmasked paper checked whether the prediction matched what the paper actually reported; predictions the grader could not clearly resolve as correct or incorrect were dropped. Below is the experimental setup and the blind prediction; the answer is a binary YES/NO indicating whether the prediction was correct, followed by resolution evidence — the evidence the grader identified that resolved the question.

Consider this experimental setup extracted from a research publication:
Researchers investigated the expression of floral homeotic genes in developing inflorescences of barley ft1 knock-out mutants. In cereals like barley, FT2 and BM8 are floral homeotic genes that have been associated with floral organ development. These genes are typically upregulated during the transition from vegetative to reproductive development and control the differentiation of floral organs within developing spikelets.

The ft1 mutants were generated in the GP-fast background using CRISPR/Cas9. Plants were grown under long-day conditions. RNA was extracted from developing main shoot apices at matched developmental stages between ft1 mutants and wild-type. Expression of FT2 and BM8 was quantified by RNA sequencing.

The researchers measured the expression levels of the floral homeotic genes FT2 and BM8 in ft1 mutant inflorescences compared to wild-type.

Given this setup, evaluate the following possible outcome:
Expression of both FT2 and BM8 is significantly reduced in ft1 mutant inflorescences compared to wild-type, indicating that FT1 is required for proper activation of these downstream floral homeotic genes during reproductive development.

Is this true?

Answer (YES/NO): YES